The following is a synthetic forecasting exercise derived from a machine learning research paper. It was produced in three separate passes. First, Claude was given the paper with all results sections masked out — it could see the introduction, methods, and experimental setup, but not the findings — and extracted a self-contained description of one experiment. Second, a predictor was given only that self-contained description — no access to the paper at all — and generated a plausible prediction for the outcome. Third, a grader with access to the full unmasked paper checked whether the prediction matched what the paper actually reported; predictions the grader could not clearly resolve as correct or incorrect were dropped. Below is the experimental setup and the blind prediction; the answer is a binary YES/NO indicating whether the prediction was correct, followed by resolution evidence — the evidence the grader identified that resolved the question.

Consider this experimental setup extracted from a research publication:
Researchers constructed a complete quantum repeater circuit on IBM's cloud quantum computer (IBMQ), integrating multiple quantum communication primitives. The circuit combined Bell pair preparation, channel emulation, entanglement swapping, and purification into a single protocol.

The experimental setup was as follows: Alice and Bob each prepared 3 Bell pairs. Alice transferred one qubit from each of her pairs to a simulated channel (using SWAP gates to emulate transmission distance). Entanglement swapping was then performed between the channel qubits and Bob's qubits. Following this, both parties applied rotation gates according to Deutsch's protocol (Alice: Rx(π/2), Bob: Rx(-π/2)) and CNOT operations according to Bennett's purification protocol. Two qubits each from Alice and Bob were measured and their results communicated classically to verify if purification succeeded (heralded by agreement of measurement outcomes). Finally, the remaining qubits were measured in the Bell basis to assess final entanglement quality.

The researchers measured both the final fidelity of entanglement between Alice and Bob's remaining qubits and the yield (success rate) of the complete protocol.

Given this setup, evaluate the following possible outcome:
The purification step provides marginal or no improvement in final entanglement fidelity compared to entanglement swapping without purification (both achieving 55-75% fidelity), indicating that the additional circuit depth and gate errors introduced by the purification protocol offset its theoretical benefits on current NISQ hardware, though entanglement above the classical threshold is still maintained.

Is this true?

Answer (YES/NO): NO